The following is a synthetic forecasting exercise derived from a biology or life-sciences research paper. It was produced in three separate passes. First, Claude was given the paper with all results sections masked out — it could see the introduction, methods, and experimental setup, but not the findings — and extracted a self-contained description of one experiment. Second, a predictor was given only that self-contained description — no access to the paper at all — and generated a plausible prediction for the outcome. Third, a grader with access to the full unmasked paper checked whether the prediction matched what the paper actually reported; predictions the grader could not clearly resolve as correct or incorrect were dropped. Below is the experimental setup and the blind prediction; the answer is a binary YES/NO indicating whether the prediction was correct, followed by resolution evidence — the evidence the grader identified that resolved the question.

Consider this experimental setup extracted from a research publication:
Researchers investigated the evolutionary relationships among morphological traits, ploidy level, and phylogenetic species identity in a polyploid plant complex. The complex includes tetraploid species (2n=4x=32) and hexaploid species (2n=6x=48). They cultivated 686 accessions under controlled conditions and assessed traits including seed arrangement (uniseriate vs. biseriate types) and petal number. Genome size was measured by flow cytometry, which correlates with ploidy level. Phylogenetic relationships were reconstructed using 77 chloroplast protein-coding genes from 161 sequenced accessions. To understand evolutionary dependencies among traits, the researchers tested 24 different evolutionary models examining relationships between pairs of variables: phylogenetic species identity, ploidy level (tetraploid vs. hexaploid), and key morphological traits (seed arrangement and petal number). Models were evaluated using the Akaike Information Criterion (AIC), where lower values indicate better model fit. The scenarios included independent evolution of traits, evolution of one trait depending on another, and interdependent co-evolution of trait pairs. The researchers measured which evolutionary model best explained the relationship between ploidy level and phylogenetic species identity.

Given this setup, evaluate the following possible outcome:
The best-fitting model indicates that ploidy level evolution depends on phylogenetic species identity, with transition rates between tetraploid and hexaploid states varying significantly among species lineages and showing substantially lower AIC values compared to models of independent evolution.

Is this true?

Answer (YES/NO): NO